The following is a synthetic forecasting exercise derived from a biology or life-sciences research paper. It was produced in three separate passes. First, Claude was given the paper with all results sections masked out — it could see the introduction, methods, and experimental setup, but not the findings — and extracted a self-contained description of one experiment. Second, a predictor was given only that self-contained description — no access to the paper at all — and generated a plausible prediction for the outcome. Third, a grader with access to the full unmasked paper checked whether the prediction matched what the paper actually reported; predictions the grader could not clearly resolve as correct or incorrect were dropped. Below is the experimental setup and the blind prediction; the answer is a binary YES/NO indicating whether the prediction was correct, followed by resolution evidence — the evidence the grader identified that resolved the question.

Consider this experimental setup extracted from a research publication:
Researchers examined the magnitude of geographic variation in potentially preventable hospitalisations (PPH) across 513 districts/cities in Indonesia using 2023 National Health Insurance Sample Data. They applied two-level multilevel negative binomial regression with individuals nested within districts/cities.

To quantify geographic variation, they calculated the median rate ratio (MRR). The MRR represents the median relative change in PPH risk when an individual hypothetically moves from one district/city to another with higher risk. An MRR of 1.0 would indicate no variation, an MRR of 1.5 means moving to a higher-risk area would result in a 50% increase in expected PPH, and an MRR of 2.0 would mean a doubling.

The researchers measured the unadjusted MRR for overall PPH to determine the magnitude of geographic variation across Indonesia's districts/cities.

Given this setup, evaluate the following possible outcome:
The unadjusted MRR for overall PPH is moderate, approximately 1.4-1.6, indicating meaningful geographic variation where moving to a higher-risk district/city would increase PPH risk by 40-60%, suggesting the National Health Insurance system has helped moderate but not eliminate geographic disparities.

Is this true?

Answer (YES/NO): NO